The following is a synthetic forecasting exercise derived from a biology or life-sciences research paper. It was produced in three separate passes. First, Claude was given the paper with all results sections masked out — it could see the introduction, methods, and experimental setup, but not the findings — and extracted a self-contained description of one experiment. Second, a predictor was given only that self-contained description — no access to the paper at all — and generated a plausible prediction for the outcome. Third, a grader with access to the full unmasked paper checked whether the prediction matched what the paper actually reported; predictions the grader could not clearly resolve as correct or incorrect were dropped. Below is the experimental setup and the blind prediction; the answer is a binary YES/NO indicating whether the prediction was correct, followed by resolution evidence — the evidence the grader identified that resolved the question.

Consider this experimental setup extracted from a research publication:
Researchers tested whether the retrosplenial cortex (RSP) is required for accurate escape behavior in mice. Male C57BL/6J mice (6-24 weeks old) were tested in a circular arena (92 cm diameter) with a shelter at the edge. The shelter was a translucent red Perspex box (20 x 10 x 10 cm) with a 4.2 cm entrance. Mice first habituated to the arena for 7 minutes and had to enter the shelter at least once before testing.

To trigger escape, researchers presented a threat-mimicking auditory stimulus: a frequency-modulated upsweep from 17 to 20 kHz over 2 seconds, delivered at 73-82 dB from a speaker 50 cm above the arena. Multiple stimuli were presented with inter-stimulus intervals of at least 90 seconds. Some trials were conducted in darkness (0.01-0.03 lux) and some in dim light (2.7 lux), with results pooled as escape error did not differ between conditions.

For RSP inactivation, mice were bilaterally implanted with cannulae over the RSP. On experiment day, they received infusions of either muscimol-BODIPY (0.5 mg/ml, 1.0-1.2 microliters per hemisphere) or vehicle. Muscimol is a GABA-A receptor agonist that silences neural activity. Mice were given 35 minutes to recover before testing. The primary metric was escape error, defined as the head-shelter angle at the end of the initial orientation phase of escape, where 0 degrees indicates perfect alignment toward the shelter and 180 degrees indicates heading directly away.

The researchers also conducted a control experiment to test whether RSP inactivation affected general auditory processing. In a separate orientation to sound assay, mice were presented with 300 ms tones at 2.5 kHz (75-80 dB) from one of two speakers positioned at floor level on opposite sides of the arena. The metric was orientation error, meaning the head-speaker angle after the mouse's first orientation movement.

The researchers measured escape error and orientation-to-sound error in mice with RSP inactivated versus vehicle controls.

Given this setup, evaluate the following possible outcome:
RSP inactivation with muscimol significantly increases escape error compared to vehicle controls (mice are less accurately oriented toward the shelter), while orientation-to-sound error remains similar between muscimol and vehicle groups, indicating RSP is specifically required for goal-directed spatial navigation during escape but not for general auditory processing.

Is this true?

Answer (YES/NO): YES